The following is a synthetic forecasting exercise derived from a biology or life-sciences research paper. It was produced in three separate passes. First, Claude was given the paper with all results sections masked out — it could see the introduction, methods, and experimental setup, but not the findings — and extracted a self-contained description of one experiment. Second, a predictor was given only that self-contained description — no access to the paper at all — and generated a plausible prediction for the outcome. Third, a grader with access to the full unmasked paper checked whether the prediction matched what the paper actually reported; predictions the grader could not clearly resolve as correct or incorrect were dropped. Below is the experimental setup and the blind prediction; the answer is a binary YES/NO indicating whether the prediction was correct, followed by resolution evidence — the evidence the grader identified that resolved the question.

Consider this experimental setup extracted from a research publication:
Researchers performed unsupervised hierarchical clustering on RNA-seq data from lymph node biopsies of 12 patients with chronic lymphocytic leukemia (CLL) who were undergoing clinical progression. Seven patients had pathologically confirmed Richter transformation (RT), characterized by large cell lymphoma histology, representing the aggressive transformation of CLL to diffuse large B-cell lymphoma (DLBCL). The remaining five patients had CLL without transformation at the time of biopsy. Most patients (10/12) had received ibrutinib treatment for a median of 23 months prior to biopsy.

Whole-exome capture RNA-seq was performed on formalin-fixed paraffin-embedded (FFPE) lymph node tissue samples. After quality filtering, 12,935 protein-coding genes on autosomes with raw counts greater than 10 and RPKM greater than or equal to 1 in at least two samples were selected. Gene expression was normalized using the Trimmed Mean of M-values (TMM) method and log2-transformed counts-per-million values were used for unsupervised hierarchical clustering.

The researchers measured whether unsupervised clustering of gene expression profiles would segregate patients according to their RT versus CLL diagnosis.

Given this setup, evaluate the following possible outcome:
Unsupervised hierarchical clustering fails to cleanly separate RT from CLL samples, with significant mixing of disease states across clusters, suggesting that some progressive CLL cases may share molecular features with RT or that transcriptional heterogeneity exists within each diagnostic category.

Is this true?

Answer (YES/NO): YES